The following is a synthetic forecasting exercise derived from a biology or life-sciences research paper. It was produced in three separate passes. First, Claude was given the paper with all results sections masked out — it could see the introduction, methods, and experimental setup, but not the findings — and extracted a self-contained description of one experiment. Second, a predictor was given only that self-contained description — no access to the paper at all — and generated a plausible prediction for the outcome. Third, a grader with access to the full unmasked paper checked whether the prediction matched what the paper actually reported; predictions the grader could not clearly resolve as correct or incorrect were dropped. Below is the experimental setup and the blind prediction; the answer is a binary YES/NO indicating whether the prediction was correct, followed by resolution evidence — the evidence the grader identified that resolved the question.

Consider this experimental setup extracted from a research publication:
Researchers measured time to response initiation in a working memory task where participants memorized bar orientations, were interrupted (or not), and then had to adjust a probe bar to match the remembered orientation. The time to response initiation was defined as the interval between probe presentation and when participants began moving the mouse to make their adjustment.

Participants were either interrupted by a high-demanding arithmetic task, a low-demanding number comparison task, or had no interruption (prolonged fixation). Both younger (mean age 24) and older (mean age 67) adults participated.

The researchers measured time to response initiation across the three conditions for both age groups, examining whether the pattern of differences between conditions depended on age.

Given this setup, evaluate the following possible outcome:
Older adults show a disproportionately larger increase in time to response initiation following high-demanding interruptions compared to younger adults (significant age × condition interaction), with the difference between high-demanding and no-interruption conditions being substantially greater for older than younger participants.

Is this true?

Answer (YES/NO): NO